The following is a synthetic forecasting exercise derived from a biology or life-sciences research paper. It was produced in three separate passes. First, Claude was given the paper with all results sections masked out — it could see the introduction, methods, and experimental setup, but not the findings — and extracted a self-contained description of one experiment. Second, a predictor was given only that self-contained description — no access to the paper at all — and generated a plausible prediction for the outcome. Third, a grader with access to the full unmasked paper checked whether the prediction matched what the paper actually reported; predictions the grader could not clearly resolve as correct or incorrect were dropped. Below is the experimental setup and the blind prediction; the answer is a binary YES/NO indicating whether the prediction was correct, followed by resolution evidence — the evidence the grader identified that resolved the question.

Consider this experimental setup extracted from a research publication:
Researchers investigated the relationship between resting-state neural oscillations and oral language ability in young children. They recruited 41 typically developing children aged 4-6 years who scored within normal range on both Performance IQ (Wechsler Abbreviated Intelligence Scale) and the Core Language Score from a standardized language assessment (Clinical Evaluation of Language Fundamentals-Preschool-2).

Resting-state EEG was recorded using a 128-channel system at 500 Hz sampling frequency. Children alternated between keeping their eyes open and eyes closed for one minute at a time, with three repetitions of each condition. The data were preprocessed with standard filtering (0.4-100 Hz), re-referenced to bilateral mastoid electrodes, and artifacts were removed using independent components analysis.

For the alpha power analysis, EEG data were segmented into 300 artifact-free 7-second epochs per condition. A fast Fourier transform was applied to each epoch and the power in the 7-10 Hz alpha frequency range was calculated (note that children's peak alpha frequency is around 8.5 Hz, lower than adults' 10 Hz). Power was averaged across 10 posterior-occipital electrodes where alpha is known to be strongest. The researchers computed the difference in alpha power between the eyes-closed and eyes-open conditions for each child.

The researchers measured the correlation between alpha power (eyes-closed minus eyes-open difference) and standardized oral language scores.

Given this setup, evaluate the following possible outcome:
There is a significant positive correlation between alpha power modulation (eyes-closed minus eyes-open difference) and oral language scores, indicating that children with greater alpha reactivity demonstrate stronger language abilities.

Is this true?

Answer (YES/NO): NO